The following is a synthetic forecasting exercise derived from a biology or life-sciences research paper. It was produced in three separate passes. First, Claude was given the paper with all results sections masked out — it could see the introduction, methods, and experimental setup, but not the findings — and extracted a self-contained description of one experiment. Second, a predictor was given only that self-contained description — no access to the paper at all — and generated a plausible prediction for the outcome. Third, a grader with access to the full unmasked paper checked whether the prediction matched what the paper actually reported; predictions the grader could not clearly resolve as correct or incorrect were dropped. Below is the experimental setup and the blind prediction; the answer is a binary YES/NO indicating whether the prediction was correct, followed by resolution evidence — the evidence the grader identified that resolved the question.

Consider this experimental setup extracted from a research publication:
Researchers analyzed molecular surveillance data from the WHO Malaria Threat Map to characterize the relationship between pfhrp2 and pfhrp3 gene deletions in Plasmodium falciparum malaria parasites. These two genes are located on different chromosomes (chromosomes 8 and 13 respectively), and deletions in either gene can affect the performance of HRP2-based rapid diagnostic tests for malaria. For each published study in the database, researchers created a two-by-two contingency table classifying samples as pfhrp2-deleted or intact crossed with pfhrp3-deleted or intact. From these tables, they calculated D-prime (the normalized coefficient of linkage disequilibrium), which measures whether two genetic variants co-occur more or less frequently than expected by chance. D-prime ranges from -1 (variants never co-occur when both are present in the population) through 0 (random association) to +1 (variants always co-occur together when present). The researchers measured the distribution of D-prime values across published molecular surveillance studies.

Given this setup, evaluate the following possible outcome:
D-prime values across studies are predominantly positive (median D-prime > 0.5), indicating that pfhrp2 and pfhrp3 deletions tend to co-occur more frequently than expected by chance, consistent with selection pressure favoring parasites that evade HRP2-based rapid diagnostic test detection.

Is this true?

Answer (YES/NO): YES